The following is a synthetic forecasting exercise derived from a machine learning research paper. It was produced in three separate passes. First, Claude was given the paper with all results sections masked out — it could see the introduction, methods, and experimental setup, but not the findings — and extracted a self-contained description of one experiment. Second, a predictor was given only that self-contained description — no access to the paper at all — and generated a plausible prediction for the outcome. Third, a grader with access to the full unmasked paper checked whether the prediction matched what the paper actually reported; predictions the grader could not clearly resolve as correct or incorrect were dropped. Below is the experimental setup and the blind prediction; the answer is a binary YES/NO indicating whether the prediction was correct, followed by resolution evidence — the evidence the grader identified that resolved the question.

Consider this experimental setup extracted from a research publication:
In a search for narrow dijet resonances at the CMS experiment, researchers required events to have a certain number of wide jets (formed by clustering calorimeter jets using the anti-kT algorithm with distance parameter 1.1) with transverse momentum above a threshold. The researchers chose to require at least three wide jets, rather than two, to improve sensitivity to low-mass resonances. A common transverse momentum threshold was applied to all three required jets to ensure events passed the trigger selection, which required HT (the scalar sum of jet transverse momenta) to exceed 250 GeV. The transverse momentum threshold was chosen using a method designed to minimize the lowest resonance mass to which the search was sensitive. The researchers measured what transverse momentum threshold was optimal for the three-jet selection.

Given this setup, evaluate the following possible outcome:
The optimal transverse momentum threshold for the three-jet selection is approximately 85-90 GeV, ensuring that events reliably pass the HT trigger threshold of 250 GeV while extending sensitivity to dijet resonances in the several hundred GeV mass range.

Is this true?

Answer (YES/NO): NO